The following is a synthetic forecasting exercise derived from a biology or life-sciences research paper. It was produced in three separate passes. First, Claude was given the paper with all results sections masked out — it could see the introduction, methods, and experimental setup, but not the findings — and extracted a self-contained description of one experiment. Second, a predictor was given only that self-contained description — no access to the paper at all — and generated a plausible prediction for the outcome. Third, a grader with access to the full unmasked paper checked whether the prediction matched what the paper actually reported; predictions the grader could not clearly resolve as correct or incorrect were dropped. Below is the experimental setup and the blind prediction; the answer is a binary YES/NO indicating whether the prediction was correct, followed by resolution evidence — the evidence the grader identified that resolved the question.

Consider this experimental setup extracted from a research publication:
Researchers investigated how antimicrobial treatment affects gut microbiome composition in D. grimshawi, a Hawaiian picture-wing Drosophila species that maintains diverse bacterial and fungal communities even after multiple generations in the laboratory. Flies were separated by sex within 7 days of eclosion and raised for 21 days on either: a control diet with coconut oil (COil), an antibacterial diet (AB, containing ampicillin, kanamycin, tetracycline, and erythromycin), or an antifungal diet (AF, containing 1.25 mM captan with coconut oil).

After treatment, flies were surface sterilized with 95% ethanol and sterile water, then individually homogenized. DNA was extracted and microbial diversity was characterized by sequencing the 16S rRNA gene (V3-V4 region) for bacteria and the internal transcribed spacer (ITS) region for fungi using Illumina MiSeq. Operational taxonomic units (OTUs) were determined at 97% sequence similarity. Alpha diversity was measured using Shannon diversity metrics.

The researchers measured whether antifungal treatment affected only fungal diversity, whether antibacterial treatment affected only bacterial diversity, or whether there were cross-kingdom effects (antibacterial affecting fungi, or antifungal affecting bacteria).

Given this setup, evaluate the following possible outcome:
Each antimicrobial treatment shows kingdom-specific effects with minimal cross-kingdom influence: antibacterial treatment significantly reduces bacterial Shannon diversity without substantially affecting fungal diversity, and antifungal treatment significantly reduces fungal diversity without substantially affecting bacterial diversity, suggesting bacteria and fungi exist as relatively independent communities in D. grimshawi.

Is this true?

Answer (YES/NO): NO